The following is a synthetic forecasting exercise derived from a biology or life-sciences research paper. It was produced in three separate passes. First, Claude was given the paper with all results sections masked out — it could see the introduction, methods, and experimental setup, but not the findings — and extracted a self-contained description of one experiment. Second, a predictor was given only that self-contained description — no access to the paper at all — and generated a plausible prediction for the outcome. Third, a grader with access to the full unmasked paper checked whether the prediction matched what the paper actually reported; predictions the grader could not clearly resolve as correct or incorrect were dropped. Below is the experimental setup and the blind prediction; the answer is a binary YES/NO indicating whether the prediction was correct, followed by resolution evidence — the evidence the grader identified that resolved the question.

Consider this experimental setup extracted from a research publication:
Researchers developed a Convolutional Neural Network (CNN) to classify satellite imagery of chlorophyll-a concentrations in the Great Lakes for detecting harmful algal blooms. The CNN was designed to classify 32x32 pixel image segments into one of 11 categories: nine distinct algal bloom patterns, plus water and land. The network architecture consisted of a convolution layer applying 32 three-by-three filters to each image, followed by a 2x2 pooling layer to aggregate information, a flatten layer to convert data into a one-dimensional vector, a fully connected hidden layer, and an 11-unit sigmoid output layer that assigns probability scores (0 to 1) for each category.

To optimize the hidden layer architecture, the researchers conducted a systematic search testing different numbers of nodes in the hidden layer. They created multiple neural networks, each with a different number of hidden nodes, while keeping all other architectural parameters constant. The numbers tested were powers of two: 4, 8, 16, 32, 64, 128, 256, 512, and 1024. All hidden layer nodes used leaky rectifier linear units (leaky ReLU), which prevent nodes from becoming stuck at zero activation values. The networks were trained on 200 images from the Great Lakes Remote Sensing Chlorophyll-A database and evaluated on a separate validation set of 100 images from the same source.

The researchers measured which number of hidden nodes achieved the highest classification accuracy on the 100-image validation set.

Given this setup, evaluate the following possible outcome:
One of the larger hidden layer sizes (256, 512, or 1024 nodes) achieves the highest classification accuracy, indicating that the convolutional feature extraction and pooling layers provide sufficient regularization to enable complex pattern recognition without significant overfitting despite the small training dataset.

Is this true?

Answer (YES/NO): NO